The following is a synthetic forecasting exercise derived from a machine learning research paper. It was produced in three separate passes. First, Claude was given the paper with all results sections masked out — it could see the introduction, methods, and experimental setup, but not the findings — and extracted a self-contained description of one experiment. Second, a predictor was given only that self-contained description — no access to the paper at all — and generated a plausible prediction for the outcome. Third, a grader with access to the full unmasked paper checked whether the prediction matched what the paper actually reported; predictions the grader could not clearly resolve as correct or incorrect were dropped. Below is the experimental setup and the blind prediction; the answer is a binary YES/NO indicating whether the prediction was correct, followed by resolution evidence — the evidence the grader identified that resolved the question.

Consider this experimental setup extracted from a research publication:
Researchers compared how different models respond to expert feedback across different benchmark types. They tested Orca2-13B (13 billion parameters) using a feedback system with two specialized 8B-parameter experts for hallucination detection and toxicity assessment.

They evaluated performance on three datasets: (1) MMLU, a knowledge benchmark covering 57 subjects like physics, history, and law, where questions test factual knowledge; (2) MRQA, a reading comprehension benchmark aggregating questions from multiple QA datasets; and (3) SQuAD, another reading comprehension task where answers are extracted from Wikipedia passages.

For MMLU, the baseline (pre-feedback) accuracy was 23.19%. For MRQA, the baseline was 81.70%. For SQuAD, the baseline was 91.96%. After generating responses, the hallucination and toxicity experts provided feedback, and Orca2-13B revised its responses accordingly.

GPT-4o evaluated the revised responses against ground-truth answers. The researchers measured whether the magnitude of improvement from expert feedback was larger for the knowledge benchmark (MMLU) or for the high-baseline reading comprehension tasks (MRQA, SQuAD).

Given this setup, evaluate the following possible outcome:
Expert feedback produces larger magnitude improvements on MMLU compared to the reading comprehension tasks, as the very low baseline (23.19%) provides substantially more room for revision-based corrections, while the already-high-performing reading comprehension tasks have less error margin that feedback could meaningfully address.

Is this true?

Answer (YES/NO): NO